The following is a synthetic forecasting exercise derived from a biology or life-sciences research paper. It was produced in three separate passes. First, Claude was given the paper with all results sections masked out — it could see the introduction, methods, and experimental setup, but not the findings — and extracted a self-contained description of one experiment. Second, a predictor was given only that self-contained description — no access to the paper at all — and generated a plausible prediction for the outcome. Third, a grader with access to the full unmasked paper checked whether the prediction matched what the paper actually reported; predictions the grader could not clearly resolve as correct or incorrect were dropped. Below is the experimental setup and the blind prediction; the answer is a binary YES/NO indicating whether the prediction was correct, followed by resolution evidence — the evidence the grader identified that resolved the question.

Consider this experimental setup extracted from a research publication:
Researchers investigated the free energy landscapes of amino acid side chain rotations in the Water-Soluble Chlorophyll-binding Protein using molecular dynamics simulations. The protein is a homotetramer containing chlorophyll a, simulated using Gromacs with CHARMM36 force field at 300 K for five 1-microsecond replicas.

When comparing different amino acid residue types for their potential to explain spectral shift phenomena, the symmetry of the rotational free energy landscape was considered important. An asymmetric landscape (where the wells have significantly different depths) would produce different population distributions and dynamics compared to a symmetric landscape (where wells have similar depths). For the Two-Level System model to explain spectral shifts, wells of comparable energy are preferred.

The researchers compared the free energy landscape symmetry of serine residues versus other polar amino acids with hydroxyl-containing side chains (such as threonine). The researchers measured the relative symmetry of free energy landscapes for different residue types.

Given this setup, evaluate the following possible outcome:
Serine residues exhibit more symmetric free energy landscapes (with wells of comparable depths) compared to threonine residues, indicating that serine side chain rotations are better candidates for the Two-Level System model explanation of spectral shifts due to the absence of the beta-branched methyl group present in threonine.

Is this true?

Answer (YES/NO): NO